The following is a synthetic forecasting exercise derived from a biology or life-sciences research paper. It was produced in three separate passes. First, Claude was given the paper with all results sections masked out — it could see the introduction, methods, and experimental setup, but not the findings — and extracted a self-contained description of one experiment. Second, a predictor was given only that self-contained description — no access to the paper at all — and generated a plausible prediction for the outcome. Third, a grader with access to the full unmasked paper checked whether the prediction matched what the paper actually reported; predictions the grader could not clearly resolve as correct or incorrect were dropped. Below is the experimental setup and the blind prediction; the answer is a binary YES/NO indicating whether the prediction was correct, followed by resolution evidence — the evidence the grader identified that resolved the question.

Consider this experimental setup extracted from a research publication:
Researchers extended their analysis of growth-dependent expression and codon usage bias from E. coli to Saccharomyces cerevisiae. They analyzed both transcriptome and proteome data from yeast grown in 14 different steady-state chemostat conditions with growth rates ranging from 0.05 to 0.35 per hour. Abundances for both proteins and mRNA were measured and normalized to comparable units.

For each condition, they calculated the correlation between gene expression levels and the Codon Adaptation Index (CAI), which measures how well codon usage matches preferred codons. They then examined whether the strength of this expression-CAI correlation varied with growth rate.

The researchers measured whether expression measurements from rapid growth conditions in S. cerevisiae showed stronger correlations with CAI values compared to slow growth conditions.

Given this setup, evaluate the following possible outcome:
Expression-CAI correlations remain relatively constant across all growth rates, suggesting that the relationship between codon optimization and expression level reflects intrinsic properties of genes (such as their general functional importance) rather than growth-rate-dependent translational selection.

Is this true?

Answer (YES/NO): NO